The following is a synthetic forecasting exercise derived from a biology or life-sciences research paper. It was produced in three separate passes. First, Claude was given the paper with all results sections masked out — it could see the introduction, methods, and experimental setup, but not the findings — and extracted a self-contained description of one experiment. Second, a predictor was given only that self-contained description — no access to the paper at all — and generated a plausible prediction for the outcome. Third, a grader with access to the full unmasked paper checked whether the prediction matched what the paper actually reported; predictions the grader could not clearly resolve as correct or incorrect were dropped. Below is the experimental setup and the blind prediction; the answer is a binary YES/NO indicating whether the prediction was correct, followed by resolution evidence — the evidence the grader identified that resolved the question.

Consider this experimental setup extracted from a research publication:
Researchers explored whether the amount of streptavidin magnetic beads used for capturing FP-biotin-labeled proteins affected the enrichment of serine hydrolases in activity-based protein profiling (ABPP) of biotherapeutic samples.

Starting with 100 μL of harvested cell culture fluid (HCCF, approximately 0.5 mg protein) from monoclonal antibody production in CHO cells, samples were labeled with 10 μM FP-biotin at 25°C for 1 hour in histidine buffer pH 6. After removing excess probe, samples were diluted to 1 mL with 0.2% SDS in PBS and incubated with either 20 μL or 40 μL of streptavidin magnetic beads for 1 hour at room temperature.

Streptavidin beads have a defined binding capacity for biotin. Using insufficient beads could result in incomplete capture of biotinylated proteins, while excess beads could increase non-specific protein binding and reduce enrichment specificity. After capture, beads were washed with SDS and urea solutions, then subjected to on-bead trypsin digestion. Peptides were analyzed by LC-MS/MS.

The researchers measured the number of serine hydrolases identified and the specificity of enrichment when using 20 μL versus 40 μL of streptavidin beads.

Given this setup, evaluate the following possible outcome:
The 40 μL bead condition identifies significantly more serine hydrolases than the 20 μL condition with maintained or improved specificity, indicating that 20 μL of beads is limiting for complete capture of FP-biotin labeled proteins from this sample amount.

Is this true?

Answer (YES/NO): NO